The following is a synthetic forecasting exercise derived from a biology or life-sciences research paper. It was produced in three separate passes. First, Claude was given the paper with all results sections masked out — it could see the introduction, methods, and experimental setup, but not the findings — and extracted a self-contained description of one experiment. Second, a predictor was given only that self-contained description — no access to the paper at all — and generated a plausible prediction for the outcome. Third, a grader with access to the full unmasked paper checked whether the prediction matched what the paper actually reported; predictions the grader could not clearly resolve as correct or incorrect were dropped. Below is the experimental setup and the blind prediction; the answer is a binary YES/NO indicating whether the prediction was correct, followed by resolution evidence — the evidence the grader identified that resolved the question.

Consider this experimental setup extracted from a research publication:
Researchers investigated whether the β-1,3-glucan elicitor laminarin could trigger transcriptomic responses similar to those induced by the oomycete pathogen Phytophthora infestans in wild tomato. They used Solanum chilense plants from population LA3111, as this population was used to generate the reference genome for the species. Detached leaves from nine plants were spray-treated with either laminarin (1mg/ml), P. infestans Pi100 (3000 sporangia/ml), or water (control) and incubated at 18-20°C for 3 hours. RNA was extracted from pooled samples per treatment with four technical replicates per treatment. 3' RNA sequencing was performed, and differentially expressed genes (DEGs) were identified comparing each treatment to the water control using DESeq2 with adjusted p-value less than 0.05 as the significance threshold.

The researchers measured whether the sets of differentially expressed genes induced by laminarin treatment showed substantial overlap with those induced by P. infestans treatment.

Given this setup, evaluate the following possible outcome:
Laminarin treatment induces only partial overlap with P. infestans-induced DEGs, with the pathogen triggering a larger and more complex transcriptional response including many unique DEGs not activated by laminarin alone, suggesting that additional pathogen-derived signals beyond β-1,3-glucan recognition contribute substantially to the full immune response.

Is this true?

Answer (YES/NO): YES